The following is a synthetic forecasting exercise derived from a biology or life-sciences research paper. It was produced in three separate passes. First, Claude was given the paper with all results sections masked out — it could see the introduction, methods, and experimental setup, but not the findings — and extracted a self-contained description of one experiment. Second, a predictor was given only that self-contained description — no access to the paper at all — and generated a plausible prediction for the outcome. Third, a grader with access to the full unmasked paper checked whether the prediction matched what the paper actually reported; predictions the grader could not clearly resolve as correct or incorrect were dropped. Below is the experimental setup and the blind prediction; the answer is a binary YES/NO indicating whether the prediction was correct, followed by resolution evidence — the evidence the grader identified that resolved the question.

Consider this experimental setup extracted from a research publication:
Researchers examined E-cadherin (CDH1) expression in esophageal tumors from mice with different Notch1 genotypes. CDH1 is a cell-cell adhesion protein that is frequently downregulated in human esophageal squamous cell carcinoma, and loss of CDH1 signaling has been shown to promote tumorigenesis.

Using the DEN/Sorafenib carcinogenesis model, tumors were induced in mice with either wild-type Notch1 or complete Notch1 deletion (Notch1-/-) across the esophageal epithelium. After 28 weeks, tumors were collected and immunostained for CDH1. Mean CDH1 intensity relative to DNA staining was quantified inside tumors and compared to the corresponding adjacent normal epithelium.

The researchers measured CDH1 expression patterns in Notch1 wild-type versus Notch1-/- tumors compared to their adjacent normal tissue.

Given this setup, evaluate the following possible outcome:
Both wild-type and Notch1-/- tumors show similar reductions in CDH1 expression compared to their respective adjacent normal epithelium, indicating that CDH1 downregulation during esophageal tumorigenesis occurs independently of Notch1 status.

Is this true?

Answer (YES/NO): NO